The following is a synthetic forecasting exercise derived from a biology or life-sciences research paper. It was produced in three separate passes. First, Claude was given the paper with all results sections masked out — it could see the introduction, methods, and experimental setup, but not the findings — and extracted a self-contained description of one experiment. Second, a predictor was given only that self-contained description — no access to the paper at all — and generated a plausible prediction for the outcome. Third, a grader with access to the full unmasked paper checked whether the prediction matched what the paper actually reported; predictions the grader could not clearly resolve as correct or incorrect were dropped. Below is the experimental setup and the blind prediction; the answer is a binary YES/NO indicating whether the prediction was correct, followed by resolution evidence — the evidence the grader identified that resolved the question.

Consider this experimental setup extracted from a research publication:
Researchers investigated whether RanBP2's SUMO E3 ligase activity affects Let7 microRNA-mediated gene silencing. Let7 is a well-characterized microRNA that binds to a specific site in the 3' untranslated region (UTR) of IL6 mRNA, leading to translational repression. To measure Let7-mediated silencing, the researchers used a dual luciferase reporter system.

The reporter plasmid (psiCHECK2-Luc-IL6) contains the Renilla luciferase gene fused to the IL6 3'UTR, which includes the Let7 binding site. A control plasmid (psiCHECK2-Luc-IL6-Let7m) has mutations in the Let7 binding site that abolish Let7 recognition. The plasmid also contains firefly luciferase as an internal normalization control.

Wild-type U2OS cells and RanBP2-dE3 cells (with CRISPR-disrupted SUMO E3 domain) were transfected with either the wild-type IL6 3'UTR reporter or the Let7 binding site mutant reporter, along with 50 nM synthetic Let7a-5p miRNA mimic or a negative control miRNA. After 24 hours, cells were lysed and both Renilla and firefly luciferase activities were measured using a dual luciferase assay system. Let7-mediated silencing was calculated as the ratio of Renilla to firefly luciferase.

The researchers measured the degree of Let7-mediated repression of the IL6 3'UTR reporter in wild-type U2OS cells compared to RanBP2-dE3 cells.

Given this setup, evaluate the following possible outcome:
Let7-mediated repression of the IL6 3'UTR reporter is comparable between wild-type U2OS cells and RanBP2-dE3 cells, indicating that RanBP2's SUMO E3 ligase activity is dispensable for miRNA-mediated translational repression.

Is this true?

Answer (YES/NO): NO